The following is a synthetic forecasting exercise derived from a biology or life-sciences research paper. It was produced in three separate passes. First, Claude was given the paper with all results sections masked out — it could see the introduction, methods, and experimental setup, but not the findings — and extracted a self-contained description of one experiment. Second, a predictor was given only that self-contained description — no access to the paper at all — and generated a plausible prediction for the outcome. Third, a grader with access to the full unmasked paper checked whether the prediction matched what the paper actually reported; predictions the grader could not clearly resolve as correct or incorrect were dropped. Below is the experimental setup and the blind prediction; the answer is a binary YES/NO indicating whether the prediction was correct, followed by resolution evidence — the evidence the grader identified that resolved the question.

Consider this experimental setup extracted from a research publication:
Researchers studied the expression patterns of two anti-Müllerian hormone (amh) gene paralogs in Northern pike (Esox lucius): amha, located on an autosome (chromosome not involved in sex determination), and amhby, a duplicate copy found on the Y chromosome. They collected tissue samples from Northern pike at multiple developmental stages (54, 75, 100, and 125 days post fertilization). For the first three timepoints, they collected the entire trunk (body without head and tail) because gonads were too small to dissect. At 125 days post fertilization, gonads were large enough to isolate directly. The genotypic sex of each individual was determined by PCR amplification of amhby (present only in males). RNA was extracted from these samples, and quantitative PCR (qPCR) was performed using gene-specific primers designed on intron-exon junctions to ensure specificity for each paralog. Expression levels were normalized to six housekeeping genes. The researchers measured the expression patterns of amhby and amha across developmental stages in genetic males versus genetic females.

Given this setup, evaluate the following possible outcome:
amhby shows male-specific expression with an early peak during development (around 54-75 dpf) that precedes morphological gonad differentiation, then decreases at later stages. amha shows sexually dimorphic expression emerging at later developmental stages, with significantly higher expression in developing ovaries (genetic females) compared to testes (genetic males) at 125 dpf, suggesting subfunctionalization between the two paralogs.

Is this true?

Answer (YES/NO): NO